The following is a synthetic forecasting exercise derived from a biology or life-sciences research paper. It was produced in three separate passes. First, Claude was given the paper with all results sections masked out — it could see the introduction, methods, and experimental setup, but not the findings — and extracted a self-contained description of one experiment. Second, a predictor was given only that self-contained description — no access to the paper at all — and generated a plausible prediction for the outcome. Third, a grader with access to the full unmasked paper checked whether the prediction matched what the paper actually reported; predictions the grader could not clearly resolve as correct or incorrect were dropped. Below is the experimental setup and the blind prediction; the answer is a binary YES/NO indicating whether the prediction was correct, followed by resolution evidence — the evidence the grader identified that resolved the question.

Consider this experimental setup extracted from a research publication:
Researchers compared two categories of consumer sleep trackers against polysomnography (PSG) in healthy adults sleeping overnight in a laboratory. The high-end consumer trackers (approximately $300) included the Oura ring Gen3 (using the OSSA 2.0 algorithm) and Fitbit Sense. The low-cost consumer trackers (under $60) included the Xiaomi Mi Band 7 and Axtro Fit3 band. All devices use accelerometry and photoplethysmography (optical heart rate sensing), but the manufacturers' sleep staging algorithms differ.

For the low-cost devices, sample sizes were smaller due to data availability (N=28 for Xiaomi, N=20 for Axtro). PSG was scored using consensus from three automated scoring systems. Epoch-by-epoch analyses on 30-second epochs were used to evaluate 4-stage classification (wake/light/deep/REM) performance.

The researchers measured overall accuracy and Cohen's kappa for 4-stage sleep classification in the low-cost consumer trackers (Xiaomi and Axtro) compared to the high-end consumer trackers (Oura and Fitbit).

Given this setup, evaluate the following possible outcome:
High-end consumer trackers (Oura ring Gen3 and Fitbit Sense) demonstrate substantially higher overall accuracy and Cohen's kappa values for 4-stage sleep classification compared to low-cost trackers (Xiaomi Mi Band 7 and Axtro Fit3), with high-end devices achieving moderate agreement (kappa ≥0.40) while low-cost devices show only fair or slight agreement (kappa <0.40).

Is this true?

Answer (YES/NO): YES